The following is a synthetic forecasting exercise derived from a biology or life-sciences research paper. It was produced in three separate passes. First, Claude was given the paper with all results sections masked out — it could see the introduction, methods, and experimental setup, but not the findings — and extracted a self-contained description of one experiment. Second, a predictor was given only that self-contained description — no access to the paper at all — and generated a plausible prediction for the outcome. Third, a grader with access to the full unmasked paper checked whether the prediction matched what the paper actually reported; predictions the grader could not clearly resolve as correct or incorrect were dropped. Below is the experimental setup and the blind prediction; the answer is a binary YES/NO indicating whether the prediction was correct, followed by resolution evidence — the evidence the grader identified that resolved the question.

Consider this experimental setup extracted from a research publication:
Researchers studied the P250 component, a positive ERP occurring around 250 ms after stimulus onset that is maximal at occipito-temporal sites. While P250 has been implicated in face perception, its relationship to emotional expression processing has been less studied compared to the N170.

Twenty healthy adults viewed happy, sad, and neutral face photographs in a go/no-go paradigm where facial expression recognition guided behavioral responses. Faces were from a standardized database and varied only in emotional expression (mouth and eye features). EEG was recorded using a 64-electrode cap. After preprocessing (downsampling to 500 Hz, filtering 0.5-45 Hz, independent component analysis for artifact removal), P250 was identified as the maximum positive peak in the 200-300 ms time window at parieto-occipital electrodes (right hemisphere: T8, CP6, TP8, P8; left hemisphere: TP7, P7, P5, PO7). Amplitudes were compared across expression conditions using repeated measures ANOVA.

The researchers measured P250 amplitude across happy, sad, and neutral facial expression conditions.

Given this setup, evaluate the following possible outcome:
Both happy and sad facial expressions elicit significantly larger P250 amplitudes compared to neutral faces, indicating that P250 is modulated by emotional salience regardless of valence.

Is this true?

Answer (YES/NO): NO